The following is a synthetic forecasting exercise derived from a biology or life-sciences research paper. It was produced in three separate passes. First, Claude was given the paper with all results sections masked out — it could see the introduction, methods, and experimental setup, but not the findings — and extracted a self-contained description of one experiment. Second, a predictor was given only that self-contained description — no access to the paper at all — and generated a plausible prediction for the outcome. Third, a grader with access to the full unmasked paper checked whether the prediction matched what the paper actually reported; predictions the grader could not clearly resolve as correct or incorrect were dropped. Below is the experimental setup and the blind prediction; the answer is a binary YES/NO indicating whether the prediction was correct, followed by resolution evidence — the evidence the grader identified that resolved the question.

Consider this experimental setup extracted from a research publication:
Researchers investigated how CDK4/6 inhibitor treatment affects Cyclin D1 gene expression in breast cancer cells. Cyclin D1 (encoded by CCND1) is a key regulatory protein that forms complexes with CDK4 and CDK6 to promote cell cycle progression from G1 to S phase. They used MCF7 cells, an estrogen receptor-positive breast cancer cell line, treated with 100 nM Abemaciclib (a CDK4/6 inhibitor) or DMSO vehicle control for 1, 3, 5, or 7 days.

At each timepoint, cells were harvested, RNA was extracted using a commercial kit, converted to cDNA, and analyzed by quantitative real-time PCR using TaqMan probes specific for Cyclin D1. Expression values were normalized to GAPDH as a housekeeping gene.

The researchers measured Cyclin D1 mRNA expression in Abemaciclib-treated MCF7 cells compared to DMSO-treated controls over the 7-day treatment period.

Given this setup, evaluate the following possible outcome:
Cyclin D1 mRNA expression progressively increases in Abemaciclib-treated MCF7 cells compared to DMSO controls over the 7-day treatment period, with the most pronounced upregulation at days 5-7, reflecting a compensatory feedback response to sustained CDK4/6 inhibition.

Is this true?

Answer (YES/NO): YES